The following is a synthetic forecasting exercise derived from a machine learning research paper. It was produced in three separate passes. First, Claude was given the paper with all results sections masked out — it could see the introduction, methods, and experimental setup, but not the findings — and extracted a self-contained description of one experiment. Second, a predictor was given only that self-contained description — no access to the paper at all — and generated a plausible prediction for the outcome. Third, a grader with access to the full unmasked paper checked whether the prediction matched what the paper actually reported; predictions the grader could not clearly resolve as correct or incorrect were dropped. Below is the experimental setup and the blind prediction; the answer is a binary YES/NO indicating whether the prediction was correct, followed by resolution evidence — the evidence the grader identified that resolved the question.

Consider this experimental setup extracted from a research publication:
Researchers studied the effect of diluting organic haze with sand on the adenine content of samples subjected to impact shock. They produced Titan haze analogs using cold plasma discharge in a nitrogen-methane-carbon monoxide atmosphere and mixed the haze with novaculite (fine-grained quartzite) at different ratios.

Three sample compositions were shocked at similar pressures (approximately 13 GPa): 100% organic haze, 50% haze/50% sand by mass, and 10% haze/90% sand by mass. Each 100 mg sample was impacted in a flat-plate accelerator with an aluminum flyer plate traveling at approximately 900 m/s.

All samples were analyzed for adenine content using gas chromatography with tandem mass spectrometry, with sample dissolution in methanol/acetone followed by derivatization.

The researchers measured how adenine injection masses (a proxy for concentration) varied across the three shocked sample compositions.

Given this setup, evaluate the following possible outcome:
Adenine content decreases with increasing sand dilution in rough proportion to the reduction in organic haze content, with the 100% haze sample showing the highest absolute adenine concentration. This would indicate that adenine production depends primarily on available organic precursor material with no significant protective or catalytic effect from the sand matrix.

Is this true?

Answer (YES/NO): NO